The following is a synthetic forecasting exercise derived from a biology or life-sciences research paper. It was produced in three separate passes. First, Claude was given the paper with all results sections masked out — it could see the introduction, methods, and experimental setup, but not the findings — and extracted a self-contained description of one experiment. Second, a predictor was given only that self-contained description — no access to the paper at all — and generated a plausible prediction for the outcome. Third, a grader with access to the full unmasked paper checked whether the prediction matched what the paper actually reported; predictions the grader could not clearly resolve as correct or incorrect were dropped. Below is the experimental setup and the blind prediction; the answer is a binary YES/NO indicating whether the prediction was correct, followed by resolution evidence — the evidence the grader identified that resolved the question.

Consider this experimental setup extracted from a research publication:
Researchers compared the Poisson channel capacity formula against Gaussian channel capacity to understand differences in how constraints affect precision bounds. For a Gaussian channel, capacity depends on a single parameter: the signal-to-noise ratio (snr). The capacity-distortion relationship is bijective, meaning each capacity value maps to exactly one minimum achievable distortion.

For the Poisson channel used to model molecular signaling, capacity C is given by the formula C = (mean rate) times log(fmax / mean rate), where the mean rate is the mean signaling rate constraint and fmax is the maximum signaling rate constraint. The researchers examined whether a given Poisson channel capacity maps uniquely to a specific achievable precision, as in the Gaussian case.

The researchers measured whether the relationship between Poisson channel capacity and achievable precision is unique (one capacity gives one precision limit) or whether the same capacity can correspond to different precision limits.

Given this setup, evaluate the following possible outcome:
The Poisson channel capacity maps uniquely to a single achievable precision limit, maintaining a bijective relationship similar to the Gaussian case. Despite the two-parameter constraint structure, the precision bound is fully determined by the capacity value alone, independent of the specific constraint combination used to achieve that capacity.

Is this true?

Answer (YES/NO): NO